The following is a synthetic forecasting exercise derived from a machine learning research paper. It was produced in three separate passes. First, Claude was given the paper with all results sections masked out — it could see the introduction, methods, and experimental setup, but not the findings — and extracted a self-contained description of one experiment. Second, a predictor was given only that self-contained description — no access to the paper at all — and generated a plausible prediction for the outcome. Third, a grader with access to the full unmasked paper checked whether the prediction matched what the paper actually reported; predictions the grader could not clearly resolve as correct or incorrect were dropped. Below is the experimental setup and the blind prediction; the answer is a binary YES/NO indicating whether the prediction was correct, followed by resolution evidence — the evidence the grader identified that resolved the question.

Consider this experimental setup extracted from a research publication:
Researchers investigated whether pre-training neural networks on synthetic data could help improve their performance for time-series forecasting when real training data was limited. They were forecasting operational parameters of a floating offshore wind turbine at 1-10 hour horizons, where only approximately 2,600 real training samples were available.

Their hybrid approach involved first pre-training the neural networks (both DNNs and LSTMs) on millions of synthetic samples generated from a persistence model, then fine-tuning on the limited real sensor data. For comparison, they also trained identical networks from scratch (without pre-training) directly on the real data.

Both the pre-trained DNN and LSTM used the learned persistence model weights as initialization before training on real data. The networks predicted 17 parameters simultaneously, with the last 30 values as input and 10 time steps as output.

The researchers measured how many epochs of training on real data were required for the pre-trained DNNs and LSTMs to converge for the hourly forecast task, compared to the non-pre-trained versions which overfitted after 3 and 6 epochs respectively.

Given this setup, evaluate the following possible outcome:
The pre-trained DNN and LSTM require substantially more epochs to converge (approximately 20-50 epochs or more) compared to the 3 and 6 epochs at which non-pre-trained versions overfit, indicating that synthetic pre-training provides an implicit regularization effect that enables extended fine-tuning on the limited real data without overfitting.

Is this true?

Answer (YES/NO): NO